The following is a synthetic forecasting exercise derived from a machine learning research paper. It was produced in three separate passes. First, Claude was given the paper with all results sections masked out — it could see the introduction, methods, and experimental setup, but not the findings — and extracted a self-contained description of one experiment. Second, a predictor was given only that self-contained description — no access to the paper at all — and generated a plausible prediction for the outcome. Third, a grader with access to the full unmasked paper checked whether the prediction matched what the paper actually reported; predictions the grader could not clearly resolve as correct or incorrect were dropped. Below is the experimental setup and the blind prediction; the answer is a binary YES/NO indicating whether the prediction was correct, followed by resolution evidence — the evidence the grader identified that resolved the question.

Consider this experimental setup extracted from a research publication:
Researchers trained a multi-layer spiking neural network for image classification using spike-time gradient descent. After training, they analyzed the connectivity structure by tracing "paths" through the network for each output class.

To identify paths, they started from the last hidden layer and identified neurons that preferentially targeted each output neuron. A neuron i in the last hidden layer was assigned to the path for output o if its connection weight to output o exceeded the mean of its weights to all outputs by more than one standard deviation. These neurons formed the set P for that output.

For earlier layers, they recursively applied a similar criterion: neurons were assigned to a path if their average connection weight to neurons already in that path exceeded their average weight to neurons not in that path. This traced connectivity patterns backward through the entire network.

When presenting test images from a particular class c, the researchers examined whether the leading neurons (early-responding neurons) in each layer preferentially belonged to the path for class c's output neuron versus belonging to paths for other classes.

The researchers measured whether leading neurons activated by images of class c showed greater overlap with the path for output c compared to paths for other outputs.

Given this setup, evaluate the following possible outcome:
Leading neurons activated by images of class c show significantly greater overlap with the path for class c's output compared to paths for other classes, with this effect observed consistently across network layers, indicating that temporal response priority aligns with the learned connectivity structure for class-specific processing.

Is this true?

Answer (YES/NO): NO